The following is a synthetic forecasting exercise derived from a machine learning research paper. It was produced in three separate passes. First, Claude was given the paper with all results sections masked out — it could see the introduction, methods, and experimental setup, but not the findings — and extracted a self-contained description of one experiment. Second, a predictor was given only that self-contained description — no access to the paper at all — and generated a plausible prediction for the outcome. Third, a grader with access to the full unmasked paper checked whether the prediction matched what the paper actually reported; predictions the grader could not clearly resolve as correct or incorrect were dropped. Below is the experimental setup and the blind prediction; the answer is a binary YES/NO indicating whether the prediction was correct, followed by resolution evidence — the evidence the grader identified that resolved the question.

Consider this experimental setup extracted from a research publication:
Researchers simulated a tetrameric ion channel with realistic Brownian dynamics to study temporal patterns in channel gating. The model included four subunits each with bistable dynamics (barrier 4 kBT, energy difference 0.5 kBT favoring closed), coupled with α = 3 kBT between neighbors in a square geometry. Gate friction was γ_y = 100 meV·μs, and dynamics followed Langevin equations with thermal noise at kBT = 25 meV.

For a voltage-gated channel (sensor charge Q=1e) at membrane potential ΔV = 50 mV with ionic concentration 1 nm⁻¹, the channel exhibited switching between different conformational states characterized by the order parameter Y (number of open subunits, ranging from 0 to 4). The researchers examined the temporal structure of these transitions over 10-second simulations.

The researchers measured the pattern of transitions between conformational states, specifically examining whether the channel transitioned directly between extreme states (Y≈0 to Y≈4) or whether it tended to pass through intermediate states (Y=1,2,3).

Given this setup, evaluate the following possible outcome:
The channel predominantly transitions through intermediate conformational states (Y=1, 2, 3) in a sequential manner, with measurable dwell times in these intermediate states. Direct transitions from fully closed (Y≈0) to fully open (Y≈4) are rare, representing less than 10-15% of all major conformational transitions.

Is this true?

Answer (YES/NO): NO